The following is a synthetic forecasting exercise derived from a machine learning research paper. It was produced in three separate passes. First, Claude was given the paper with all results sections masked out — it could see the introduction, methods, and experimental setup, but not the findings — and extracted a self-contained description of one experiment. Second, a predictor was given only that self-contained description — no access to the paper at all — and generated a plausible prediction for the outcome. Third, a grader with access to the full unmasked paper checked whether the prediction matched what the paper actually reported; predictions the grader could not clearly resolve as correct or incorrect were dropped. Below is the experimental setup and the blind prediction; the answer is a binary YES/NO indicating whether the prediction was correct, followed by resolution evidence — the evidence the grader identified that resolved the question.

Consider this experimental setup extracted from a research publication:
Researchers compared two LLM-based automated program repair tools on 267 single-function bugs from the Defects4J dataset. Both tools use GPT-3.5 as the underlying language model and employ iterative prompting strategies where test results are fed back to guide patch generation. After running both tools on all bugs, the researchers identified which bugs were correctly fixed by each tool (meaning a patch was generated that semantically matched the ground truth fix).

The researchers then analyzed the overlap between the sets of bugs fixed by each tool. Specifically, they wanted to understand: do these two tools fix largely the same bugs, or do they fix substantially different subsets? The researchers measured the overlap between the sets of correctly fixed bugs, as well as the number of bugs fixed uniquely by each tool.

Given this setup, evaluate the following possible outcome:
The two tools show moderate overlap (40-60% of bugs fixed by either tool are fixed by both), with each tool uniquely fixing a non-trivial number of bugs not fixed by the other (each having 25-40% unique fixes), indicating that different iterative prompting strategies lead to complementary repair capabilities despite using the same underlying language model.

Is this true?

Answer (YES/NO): NO